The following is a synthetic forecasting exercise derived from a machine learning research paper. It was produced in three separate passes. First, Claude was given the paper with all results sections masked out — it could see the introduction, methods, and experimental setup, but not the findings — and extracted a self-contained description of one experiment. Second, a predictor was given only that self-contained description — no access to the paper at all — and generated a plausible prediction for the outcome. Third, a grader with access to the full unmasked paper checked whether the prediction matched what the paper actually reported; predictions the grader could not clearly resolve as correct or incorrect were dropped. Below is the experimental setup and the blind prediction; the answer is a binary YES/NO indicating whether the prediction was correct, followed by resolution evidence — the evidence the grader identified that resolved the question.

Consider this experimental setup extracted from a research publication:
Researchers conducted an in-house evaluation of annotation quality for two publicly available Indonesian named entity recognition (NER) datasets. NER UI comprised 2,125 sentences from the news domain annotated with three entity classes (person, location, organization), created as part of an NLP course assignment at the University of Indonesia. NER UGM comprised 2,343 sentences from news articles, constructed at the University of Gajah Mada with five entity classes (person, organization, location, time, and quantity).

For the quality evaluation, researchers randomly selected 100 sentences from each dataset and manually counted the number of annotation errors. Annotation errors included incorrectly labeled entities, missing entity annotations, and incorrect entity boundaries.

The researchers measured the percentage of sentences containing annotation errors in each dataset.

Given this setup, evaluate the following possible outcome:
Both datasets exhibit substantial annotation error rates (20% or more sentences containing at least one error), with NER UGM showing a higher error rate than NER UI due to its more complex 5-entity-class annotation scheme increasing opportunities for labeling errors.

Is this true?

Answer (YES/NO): NO